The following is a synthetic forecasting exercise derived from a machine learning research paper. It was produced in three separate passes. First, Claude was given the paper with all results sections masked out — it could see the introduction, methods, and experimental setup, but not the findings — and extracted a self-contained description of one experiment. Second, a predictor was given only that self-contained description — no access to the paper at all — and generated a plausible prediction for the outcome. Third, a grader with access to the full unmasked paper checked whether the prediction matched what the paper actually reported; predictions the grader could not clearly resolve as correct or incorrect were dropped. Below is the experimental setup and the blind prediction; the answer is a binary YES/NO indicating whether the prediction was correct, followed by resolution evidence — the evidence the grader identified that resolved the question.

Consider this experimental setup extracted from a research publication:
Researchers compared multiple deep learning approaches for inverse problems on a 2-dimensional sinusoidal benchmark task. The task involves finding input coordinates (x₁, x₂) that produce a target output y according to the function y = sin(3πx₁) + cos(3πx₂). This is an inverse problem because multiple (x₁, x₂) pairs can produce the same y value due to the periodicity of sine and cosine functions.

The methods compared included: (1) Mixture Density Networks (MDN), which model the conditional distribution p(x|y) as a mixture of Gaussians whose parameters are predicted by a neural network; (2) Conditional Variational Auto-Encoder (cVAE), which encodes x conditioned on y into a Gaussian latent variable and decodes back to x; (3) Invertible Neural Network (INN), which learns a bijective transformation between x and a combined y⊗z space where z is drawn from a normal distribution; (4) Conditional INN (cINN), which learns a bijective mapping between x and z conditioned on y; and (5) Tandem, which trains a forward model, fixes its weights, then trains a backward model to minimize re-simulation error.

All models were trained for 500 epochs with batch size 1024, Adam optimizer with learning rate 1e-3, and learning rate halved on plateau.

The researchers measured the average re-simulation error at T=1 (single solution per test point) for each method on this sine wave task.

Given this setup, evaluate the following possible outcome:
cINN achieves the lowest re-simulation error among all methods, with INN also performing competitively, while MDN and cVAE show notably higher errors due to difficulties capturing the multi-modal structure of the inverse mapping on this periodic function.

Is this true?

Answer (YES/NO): NO